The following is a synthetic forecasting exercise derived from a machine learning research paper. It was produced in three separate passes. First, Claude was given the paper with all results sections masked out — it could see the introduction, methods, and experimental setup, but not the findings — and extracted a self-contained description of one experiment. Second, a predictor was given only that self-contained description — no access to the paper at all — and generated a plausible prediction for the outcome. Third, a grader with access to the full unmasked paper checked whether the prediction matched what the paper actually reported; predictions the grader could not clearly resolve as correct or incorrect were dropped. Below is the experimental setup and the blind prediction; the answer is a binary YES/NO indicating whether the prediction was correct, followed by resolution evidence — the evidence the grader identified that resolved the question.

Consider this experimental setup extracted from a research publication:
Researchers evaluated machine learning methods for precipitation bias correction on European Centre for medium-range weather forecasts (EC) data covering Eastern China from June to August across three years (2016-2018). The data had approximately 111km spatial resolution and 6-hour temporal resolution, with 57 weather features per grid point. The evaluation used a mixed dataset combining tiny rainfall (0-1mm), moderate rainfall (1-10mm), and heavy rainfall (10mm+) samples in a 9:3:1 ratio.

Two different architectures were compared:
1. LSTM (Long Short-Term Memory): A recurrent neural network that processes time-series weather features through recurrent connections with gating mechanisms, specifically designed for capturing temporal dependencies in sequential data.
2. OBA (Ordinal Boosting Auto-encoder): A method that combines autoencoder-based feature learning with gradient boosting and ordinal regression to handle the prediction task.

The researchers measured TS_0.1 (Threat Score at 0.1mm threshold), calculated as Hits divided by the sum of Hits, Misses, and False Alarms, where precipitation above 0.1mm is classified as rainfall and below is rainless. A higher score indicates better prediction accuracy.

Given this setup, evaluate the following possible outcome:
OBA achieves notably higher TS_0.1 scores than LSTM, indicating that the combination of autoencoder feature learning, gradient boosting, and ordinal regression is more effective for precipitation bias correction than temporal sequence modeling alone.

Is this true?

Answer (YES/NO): YES